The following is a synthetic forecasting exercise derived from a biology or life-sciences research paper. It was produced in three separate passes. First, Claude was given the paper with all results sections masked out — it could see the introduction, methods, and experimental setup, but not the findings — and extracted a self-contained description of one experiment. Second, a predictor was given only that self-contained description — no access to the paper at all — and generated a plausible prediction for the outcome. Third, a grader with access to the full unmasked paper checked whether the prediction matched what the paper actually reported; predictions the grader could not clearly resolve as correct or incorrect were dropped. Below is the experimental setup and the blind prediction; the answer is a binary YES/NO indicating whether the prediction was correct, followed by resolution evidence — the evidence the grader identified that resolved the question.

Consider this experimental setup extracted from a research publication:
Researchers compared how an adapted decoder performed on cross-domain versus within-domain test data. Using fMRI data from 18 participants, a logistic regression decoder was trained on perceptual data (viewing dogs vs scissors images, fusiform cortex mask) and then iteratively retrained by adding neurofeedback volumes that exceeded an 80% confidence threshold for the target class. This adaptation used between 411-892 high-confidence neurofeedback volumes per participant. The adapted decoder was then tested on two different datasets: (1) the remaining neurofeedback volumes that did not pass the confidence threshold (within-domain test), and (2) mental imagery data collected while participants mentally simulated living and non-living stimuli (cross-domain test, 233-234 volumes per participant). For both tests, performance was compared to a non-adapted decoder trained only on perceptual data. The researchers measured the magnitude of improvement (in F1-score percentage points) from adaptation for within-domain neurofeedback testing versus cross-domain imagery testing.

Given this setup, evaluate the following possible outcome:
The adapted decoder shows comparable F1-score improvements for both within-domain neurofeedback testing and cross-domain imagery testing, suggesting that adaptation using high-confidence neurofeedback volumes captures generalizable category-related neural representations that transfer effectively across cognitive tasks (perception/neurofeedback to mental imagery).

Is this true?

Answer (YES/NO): NO